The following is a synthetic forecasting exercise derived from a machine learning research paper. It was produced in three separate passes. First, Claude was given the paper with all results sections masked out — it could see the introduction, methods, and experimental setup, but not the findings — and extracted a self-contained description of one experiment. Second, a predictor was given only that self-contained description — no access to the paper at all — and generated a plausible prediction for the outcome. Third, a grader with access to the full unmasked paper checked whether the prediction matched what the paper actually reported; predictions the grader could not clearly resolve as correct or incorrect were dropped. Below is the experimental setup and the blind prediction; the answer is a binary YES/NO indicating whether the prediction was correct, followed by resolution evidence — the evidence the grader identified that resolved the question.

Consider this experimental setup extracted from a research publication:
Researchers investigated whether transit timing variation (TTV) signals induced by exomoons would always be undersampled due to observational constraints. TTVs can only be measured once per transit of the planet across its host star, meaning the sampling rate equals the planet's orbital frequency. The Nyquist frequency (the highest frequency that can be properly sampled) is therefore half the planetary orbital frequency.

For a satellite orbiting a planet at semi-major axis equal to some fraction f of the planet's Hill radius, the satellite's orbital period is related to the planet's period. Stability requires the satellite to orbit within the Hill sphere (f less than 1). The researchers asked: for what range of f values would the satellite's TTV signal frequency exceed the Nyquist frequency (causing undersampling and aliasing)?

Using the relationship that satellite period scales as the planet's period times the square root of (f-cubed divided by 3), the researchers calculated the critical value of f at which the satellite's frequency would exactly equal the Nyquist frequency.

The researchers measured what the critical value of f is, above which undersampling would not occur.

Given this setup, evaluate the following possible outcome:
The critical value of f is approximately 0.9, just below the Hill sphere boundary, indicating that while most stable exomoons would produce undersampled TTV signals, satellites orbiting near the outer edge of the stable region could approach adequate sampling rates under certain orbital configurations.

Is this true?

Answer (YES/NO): NO